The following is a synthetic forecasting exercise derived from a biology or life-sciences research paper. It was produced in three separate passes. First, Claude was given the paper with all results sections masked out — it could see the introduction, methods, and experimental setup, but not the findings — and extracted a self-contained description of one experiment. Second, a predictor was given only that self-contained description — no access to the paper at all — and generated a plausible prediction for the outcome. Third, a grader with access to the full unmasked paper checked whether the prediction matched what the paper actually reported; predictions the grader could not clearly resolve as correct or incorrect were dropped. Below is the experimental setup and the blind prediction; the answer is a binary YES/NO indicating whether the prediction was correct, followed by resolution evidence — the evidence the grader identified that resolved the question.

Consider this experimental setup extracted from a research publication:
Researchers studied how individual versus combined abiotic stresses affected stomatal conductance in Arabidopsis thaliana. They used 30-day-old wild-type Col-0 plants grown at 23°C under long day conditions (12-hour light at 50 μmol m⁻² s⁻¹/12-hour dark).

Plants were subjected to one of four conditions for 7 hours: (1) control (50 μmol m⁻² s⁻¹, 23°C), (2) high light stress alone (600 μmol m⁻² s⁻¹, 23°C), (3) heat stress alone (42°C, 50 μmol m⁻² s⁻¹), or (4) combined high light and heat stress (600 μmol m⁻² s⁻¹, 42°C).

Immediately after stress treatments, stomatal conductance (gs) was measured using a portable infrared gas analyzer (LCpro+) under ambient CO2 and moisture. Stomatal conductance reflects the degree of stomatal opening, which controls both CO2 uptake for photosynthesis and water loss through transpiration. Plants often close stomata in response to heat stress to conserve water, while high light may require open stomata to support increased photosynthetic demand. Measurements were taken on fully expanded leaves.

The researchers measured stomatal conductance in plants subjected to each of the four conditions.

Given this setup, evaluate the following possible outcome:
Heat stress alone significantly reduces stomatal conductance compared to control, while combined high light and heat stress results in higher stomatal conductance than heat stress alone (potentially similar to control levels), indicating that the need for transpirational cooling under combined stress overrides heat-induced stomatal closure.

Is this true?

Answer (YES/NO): NO